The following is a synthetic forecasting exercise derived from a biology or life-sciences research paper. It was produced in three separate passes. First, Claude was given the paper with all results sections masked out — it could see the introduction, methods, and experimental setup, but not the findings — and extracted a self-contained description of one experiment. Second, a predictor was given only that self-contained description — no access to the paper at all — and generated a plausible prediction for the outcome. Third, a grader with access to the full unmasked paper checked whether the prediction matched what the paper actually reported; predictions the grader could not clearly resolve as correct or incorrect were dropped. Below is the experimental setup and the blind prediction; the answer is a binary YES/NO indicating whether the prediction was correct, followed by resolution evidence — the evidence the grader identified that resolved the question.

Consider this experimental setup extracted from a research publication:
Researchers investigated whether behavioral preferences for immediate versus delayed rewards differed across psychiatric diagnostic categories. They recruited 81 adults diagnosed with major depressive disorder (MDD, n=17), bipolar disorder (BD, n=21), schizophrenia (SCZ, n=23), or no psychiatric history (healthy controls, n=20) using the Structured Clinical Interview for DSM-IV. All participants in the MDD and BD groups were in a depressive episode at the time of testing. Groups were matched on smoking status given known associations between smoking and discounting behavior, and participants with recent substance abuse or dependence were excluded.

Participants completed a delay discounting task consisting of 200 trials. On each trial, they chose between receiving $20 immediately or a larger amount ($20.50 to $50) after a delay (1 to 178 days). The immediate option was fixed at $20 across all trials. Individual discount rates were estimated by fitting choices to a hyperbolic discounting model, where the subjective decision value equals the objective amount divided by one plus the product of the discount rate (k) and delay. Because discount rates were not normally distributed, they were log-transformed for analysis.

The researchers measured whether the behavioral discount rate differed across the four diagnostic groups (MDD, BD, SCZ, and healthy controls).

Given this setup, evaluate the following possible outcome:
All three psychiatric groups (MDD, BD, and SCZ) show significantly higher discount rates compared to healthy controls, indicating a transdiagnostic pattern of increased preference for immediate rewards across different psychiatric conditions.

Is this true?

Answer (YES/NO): NO